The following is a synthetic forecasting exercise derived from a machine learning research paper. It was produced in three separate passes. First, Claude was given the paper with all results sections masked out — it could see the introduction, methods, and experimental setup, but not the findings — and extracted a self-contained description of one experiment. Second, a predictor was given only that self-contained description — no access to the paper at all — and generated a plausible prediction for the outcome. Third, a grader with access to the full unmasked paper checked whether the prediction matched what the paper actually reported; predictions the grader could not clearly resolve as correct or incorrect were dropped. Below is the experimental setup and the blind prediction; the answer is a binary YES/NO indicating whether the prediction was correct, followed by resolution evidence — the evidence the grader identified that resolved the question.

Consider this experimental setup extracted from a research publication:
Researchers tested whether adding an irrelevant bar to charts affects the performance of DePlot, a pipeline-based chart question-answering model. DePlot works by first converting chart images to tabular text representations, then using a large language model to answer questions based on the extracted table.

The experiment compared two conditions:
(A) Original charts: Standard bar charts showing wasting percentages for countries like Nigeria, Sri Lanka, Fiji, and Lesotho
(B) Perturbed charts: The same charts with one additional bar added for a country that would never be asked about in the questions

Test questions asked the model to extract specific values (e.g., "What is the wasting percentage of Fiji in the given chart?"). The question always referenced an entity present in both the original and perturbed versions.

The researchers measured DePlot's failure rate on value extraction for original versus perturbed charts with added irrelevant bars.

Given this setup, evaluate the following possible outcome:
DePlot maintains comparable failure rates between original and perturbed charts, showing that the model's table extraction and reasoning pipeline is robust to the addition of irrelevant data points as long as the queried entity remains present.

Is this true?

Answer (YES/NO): YES